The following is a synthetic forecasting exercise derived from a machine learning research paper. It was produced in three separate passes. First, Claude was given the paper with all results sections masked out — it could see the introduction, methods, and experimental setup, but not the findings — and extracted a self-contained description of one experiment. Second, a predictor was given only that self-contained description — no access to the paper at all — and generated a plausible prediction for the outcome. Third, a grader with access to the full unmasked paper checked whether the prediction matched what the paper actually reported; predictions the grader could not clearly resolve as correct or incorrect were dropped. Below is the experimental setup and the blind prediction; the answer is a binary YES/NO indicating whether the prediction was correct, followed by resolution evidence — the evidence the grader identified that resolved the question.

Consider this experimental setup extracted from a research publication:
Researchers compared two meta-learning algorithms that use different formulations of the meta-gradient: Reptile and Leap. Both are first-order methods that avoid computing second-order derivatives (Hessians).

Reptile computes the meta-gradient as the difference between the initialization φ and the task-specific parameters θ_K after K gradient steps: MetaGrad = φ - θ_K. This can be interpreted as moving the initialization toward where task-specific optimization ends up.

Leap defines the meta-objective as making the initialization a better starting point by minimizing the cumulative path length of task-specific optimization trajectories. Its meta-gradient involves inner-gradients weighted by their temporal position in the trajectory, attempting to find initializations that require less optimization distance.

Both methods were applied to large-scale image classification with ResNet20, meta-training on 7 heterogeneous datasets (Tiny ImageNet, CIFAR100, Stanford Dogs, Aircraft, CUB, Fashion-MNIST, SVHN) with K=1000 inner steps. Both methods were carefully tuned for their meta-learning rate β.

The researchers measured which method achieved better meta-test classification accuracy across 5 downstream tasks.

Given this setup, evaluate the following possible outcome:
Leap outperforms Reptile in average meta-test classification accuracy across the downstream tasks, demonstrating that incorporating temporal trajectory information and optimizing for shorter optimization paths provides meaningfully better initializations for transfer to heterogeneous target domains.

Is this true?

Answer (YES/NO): NO